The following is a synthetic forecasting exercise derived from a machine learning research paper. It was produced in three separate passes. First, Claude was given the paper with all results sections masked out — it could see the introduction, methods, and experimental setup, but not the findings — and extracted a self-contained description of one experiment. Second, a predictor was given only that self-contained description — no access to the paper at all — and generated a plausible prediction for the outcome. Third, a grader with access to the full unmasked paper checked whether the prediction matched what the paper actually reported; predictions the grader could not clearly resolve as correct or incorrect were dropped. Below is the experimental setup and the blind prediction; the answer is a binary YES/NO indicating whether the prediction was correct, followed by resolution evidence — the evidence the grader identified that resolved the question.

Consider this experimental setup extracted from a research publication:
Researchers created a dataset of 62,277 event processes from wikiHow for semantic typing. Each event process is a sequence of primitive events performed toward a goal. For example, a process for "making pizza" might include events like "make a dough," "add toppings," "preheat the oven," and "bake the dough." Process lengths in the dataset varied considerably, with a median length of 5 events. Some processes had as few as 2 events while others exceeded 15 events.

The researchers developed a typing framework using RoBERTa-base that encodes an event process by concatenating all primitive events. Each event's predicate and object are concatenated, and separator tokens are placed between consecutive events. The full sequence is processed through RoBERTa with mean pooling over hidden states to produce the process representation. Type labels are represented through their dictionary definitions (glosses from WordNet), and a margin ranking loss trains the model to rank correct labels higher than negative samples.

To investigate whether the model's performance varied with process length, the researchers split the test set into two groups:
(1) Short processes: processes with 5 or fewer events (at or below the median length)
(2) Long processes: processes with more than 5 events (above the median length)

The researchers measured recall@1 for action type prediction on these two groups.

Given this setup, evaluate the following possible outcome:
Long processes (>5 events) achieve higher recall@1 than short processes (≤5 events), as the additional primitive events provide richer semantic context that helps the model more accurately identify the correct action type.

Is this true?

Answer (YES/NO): YES